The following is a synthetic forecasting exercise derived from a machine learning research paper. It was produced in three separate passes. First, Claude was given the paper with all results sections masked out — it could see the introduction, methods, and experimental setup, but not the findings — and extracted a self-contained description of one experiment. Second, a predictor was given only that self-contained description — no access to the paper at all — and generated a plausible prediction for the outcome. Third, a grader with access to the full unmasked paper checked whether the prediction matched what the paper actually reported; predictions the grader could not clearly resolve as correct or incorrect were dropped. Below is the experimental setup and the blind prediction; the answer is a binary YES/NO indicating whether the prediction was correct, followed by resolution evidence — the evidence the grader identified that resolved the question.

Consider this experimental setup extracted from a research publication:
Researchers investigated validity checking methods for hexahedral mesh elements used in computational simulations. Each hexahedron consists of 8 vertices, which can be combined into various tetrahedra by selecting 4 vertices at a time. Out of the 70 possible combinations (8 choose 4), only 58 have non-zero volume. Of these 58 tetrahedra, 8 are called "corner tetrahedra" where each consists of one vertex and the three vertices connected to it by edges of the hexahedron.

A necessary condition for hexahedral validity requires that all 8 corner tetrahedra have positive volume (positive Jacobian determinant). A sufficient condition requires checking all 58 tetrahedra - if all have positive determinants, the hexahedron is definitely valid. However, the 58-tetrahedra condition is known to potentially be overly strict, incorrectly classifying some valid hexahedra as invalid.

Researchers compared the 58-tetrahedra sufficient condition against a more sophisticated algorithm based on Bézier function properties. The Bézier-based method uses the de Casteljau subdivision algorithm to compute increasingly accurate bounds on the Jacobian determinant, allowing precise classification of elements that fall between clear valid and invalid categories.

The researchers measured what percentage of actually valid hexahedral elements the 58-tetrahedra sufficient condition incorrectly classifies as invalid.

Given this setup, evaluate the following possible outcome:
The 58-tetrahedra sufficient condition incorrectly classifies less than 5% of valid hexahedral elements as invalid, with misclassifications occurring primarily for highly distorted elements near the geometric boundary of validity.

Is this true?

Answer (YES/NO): NO